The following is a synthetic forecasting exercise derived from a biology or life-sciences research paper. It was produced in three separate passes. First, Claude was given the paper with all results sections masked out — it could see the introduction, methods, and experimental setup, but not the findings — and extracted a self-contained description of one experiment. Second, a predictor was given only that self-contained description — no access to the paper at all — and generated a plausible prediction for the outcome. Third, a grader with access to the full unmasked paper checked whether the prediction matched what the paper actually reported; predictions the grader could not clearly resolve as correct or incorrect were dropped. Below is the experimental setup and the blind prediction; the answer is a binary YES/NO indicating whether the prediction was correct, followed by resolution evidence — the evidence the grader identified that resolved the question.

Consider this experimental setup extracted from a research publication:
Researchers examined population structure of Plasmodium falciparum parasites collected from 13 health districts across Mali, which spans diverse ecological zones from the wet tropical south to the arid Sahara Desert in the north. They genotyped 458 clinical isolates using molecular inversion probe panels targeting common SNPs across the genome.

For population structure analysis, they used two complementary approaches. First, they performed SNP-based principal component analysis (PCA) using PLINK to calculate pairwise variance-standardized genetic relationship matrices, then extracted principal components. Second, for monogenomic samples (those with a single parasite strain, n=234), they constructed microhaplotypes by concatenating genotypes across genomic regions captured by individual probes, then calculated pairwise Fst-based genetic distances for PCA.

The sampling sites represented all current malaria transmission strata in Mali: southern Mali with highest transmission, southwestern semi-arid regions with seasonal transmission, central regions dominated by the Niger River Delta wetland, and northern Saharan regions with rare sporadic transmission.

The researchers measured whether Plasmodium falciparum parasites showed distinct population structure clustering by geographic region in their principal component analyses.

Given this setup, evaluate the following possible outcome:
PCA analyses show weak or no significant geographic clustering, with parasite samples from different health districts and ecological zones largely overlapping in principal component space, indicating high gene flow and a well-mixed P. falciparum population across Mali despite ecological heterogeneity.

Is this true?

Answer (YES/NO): YES